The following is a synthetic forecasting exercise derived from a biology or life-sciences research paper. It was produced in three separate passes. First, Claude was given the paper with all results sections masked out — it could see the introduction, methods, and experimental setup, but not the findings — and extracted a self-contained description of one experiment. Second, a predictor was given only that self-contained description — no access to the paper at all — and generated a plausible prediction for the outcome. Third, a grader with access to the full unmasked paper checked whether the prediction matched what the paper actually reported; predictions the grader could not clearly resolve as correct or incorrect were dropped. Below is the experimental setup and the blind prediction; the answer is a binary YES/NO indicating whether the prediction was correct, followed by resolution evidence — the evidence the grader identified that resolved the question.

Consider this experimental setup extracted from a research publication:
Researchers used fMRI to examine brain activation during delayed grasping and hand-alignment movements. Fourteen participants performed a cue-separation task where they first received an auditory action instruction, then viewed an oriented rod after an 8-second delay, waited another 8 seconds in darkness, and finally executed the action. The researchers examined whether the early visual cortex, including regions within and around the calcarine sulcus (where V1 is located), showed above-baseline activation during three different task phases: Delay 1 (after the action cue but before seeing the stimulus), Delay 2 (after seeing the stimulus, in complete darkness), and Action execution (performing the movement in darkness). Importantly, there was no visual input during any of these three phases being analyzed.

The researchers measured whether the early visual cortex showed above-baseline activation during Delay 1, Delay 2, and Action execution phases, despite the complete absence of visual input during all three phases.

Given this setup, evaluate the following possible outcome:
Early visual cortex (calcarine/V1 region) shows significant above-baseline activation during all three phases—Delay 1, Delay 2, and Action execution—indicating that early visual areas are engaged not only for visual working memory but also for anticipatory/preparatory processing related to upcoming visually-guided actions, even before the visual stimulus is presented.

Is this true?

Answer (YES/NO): YES